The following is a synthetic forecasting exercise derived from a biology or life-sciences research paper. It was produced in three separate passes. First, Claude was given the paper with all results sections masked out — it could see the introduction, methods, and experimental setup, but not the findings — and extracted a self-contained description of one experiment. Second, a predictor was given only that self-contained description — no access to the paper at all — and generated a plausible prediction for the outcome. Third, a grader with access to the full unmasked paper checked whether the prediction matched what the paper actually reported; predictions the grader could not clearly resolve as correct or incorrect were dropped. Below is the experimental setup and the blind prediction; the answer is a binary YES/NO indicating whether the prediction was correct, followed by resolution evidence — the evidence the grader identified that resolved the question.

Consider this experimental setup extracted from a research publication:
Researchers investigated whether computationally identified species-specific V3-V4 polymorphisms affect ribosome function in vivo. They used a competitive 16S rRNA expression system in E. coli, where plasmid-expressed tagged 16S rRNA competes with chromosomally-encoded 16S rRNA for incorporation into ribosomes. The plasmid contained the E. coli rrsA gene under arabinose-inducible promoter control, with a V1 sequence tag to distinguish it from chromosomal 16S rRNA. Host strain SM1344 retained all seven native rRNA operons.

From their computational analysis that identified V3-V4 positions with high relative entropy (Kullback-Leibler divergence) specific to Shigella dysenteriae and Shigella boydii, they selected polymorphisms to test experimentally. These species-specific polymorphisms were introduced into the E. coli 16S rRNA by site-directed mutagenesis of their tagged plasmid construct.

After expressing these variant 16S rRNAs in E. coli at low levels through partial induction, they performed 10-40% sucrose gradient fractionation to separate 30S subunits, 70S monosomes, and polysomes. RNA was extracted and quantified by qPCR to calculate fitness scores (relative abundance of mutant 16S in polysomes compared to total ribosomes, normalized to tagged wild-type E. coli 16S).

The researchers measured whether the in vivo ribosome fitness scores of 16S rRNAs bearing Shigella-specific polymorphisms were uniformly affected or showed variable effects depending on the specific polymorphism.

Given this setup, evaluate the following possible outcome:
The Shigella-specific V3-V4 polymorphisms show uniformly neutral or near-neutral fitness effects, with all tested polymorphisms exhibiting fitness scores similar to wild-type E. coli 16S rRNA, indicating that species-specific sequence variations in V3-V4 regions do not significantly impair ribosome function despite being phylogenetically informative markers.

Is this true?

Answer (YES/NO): NO